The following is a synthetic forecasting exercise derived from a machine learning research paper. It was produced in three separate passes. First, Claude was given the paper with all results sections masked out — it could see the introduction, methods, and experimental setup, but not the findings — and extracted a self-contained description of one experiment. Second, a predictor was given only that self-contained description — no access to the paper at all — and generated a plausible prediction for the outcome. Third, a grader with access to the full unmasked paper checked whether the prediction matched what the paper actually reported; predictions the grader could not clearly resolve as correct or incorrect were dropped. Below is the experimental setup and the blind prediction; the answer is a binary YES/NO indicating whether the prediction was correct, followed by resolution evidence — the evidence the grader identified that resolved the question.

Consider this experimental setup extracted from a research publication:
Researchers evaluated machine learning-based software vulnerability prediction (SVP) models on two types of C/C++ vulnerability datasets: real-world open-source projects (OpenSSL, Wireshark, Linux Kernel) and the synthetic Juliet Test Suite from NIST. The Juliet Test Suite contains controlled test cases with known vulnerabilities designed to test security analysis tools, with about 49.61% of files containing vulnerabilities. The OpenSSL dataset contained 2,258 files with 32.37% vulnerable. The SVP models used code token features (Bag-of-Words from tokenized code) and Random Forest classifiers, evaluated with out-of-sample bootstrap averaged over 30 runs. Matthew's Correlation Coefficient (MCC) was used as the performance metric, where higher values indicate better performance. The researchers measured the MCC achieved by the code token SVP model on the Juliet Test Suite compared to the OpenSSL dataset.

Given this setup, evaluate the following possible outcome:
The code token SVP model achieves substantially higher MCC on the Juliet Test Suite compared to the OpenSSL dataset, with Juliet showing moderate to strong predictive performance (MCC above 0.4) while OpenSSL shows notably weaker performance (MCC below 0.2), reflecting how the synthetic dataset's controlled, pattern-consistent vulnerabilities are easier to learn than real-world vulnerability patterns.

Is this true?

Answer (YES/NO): NO